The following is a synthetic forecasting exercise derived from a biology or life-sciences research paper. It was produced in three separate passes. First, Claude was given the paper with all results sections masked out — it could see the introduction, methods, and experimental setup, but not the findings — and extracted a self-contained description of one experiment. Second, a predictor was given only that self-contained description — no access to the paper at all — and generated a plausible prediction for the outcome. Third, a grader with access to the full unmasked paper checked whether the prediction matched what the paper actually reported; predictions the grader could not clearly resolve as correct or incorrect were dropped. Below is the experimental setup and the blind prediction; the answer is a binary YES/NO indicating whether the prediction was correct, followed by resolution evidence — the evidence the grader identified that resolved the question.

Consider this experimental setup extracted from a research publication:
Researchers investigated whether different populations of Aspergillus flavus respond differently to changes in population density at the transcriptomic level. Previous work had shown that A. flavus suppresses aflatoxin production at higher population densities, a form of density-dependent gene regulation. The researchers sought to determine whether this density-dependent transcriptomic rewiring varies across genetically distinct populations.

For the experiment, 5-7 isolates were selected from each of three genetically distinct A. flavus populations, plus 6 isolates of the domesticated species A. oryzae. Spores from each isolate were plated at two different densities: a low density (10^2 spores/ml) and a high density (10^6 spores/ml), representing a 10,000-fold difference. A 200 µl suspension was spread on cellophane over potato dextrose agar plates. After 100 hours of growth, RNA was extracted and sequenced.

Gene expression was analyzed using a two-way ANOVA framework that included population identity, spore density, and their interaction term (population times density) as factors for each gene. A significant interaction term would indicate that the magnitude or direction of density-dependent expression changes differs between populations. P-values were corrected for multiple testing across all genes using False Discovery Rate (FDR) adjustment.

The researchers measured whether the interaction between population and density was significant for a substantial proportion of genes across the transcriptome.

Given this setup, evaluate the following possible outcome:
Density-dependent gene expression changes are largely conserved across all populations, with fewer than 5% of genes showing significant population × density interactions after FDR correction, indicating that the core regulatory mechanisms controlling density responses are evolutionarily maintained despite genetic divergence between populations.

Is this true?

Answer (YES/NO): YES